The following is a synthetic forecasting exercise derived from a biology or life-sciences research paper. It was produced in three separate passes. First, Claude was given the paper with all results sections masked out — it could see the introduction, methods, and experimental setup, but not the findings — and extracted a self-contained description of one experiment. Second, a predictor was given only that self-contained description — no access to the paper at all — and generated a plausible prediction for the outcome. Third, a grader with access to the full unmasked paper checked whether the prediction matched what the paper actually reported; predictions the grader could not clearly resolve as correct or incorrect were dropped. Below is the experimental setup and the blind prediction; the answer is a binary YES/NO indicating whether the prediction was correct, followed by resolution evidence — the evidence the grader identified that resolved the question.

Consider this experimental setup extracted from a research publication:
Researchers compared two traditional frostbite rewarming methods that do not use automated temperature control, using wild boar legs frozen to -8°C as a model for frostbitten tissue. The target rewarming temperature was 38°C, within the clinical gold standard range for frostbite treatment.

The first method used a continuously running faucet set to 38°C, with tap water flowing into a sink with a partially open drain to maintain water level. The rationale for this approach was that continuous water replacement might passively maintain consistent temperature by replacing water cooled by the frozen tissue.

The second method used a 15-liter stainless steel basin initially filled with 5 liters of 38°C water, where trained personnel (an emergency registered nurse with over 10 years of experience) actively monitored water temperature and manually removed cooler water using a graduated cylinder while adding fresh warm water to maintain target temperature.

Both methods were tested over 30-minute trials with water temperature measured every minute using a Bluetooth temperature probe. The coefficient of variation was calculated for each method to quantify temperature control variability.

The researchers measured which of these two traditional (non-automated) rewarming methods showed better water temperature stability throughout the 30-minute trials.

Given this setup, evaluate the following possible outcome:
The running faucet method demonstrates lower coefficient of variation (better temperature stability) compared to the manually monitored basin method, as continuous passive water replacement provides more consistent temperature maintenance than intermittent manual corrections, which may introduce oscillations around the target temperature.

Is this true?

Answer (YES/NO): YES